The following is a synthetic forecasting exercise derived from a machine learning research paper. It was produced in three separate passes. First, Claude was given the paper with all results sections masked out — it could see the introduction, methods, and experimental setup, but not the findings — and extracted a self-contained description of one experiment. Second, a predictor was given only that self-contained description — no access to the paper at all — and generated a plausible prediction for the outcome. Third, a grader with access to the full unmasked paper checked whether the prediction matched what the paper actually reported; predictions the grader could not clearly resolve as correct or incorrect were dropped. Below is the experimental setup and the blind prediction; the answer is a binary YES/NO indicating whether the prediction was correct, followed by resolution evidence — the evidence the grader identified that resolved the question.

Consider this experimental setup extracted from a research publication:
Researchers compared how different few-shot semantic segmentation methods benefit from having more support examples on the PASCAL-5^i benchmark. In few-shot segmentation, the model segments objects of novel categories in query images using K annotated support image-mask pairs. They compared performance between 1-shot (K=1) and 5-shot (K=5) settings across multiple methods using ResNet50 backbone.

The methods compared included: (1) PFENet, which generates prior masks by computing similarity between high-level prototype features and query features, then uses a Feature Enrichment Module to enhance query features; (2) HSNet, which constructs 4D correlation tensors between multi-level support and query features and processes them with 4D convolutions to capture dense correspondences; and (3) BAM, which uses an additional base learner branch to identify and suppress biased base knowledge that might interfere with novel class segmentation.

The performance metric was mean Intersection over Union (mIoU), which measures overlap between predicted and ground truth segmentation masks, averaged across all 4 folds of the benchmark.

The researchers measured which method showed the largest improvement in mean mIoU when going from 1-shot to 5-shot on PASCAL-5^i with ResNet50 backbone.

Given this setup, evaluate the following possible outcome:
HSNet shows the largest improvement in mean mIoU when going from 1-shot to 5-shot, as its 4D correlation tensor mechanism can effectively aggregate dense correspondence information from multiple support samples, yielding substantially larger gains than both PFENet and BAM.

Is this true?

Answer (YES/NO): YES